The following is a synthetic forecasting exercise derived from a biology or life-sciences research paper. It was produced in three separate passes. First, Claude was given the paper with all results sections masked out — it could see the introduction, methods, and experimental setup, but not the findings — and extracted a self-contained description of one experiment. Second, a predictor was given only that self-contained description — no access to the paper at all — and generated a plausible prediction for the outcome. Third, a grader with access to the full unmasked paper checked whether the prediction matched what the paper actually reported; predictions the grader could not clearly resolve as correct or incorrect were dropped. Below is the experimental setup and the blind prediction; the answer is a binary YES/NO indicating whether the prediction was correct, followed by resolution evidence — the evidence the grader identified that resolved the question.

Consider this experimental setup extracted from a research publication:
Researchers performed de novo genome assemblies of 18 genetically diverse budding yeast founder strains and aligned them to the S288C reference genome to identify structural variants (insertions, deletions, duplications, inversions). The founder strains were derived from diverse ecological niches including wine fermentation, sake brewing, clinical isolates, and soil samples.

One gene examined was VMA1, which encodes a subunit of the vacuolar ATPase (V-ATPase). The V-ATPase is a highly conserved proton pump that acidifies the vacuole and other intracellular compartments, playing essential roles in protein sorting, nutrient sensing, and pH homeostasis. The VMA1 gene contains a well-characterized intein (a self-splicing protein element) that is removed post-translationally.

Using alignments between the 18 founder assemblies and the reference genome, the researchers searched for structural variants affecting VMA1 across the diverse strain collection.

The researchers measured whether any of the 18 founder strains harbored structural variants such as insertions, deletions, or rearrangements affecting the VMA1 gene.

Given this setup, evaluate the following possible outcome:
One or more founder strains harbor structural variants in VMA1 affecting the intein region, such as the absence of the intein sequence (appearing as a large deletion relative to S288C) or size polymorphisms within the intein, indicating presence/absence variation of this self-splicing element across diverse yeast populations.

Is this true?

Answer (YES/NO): YES